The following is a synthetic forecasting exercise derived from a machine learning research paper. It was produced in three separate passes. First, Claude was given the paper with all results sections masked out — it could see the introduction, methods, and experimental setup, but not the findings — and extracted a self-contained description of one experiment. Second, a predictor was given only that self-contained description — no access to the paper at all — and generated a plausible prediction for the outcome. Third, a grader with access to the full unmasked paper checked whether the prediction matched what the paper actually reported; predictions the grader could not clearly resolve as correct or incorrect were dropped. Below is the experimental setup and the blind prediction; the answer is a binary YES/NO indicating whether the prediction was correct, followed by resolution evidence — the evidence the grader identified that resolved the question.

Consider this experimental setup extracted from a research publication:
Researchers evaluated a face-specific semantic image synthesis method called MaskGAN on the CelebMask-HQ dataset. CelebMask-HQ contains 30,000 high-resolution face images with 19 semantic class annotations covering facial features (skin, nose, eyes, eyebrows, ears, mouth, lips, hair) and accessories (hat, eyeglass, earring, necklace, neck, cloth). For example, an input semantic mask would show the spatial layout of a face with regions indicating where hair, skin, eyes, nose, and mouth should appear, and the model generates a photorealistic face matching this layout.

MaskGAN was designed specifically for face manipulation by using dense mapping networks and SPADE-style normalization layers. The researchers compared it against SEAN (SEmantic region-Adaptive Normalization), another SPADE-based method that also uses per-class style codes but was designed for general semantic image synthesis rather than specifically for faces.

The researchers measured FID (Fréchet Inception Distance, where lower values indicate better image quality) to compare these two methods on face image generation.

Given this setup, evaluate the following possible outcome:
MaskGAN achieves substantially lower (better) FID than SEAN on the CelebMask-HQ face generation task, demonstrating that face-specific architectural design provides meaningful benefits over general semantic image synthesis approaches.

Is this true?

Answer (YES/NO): NO